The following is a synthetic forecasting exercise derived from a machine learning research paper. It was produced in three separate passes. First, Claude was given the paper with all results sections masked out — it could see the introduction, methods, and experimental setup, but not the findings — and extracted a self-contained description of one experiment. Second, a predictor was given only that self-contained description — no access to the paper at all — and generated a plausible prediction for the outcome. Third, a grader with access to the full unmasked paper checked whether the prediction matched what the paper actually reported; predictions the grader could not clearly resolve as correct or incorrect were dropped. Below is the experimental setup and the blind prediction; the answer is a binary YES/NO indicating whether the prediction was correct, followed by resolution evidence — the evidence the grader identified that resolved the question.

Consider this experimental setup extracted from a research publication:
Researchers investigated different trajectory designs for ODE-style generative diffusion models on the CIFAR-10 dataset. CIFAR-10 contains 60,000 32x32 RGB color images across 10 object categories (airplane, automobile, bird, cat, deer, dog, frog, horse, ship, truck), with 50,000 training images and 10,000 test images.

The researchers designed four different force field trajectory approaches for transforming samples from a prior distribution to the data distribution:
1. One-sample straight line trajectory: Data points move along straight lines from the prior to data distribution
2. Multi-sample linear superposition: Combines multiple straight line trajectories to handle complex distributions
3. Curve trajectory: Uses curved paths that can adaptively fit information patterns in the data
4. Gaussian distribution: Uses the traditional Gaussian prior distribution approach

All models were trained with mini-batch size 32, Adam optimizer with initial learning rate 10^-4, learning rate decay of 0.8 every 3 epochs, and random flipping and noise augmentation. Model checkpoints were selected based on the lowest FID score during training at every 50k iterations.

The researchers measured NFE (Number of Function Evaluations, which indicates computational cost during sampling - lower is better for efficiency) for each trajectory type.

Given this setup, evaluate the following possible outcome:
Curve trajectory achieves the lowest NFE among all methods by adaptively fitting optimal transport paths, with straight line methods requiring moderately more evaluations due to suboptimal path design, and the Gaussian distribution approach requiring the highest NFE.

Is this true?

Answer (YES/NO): NO